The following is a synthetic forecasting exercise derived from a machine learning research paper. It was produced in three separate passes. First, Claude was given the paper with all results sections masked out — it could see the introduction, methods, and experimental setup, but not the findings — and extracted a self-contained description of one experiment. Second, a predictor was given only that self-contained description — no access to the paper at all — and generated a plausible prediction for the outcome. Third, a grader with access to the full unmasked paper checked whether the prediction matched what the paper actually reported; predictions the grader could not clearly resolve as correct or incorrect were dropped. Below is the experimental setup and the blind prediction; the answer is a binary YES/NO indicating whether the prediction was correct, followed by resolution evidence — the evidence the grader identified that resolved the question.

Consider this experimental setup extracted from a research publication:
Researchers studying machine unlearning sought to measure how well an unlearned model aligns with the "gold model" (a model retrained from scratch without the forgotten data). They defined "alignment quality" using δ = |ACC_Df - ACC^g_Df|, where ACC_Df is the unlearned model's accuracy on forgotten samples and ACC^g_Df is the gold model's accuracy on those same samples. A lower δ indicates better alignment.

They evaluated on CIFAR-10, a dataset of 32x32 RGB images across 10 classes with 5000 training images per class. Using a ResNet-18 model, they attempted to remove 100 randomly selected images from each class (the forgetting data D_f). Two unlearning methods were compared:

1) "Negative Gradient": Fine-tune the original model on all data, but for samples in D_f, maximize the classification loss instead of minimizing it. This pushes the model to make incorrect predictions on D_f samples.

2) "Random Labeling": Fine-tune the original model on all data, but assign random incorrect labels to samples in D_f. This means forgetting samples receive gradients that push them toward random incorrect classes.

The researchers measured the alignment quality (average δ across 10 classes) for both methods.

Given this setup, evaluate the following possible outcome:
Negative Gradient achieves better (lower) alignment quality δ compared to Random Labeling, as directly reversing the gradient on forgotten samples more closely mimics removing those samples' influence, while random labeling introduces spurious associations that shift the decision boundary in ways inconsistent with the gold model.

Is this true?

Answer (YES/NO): YES